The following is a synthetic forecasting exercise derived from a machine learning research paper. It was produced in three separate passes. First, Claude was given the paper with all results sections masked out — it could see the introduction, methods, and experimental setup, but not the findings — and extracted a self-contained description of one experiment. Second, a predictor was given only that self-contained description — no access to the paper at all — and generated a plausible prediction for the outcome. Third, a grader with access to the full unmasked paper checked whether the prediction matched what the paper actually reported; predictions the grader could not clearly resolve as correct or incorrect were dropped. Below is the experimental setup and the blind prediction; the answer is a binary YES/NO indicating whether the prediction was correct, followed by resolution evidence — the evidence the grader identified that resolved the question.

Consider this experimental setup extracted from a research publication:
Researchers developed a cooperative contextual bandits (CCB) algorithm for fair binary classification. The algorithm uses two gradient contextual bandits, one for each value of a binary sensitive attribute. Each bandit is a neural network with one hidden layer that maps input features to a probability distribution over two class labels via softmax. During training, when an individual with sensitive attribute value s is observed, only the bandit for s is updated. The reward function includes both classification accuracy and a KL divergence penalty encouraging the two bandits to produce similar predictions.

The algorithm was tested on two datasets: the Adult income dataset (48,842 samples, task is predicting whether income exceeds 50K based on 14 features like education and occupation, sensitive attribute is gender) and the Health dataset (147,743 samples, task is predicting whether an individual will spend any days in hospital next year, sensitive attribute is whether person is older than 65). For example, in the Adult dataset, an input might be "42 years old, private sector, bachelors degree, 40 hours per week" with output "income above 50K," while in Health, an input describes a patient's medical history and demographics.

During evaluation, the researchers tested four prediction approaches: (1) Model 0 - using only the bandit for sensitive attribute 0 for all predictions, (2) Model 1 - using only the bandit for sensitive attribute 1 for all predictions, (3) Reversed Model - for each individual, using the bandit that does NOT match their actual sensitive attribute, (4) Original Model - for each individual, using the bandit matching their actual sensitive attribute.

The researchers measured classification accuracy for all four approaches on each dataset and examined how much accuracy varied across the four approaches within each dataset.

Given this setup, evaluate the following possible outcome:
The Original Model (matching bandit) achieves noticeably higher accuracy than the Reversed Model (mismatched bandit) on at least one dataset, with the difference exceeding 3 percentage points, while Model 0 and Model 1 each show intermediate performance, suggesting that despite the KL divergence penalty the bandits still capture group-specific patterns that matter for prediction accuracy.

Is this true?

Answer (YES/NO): NO